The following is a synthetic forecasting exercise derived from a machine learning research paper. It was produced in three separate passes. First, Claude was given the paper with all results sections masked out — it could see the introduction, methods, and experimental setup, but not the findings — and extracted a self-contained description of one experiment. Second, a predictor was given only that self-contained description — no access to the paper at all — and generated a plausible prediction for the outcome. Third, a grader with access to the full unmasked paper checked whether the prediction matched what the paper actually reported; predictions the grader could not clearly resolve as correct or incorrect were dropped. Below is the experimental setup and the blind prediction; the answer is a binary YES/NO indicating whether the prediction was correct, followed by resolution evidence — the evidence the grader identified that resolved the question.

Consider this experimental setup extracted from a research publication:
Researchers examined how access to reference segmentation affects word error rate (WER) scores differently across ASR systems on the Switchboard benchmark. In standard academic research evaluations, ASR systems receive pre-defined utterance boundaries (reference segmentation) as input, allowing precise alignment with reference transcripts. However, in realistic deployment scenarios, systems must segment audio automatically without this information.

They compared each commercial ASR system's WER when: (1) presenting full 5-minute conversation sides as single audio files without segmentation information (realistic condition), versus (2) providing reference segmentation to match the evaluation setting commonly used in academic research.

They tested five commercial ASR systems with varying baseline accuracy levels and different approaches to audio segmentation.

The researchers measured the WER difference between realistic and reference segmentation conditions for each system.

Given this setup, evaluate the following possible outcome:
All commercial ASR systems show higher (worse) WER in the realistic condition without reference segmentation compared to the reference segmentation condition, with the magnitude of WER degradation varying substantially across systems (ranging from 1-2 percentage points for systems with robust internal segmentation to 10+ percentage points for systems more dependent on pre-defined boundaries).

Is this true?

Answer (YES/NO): NO